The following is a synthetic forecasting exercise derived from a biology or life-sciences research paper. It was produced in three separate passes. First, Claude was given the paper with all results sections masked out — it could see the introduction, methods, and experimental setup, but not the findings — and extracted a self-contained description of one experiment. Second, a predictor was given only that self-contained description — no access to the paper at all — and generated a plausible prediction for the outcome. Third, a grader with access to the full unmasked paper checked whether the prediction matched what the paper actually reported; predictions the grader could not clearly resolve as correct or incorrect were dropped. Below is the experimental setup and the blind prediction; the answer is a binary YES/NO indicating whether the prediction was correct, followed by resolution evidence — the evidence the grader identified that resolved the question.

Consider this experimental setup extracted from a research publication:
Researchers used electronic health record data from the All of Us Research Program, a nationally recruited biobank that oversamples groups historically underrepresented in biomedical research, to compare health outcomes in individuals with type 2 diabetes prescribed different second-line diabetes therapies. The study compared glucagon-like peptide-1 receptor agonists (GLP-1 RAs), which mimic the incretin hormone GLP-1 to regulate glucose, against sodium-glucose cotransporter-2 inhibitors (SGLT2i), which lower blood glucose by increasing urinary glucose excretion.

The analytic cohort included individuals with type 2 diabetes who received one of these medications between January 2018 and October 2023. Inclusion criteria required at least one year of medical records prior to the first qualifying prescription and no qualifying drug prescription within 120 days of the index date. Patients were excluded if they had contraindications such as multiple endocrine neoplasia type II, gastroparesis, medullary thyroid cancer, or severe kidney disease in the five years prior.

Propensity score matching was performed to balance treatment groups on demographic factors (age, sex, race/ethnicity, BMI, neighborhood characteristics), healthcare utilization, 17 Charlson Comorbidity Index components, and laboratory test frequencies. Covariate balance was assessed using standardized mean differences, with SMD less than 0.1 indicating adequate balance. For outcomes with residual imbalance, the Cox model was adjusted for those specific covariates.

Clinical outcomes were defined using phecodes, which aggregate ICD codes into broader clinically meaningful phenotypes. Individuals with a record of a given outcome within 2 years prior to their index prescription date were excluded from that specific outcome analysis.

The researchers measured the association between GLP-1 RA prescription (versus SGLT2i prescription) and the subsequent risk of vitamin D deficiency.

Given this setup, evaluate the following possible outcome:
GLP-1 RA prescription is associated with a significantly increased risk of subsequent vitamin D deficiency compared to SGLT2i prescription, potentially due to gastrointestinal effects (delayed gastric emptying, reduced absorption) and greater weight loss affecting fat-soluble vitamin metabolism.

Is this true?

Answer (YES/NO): YES